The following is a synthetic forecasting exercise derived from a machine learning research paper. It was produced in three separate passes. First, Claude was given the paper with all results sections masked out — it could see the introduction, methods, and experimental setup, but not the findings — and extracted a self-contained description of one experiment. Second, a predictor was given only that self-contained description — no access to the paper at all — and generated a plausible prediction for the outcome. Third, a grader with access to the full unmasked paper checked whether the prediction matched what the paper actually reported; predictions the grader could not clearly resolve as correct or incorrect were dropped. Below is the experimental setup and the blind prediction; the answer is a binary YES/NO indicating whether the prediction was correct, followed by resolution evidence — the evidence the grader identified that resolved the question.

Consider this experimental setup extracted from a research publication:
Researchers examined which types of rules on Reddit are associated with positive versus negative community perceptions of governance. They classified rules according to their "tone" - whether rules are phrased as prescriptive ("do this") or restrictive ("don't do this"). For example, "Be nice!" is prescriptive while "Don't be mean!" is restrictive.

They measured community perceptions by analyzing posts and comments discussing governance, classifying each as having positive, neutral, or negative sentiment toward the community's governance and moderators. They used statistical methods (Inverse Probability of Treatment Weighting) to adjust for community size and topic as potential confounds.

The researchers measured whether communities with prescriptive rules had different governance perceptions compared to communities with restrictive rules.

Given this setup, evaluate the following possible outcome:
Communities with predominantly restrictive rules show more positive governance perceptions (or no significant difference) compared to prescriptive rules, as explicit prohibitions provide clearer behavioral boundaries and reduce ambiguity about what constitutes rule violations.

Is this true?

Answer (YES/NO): NO